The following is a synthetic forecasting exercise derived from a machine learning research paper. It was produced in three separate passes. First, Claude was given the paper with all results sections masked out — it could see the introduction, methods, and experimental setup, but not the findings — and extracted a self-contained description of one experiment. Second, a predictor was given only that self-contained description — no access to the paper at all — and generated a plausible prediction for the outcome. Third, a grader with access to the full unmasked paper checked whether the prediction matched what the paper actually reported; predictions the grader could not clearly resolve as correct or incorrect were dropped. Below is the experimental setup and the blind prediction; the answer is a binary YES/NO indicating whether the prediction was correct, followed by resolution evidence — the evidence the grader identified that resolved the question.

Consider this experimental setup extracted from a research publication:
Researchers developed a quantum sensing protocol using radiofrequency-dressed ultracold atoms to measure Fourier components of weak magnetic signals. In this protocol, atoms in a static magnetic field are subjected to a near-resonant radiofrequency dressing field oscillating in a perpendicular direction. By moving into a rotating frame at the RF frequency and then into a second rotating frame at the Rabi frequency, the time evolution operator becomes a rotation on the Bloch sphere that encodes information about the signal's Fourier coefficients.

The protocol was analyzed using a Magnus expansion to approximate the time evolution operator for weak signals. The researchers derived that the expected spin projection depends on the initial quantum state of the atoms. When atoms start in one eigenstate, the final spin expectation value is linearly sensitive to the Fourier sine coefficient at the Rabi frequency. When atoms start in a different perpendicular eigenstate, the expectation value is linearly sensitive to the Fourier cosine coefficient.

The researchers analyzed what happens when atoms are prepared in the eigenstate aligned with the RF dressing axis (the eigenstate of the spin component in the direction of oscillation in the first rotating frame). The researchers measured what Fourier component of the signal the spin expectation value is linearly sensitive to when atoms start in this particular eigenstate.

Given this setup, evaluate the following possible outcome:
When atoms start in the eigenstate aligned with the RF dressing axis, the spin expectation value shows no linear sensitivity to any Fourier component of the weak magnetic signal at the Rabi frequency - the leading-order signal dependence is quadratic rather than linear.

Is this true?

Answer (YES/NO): YES